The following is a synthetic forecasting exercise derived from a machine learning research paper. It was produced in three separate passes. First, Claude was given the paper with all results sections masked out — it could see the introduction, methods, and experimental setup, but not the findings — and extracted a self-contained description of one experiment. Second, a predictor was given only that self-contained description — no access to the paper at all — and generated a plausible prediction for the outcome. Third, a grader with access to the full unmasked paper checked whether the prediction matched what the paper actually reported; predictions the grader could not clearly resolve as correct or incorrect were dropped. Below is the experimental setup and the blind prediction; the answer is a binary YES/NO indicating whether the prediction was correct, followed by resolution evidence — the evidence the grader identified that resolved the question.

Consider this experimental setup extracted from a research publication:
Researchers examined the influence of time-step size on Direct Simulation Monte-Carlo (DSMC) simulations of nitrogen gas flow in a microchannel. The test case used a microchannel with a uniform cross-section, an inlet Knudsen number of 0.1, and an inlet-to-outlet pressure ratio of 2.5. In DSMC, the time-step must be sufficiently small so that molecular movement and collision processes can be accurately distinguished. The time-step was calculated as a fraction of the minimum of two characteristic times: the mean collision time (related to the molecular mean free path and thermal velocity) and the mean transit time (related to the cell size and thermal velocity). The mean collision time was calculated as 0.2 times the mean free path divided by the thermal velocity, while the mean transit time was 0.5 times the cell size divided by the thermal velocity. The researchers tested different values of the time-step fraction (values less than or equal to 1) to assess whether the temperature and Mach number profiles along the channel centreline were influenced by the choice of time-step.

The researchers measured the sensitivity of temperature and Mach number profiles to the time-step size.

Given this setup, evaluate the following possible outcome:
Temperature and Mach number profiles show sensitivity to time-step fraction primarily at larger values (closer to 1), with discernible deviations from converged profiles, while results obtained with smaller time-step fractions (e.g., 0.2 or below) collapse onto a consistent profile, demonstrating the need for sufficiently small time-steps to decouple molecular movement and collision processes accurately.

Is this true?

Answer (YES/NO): NO